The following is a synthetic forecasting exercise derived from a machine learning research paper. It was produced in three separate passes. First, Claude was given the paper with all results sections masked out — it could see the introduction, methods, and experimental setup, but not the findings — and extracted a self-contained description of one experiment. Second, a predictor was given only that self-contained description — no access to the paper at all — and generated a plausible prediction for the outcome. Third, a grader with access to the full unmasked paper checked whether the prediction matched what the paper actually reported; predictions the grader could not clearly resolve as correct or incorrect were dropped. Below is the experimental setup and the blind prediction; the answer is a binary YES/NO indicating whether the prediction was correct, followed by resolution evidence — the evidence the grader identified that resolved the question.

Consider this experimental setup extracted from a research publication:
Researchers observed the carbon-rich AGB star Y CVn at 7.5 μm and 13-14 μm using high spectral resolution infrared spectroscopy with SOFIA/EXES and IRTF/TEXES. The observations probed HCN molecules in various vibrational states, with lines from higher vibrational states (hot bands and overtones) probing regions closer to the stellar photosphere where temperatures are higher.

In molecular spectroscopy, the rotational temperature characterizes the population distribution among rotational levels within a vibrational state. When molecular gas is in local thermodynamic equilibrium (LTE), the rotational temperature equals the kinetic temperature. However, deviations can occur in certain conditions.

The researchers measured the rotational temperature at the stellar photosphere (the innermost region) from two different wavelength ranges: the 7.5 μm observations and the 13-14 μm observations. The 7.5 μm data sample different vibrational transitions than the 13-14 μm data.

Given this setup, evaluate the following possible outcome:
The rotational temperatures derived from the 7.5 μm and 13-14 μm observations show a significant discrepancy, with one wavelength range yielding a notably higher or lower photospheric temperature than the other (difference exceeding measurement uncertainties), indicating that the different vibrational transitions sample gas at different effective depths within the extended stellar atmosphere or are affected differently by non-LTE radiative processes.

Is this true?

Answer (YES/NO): YES